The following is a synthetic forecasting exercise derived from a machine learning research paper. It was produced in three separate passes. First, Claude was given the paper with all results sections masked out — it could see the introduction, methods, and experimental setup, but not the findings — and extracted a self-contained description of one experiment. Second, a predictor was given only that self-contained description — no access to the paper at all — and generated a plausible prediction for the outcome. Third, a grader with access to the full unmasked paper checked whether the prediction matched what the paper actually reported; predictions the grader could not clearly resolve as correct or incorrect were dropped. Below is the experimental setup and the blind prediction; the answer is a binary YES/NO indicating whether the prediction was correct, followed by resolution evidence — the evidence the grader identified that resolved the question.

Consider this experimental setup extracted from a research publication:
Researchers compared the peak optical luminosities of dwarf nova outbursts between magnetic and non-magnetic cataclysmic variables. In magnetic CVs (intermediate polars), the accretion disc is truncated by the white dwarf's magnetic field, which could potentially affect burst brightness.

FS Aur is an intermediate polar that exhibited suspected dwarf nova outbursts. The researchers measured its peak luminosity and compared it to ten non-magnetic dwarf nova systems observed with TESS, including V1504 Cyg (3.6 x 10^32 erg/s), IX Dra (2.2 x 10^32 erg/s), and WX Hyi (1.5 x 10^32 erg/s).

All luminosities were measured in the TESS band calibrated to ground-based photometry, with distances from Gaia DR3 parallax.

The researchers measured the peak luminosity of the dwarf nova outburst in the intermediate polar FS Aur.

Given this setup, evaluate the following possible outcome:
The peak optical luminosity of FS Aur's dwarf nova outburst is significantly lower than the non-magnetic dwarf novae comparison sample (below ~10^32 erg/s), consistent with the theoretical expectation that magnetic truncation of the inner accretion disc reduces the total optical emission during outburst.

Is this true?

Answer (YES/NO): NO